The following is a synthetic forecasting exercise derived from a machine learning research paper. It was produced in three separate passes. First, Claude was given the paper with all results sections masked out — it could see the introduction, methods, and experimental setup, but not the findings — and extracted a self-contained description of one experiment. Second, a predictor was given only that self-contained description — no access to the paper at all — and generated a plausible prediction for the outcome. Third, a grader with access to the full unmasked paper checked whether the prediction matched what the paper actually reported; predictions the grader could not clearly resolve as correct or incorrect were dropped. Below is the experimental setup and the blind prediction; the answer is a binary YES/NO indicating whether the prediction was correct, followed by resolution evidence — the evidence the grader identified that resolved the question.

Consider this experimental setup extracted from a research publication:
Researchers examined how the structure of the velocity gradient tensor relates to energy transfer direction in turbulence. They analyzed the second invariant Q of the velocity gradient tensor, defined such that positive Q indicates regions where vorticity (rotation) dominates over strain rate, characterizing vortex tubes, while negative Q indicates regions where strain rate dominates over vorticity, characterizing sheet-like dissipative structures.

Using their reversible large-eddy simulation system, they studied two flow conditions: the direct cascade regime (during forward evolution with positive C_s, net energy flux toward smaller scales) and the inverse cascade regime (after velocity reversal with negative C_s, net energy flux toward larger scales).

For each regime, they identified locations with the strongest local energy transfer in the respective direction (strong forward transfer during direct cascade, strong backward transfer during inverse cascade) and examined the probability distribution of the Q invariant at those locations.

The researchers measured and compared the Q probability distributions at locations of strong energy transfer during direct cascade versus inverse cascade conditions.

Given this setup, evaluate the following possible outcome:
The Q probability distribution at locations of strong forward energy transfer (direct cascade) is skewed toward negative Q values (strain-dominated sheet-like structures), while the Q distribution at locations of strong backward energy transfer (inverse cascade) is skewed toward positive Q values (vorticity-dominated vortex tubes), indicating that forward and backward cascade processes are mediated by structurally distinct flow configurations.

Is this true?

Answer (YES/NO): NO